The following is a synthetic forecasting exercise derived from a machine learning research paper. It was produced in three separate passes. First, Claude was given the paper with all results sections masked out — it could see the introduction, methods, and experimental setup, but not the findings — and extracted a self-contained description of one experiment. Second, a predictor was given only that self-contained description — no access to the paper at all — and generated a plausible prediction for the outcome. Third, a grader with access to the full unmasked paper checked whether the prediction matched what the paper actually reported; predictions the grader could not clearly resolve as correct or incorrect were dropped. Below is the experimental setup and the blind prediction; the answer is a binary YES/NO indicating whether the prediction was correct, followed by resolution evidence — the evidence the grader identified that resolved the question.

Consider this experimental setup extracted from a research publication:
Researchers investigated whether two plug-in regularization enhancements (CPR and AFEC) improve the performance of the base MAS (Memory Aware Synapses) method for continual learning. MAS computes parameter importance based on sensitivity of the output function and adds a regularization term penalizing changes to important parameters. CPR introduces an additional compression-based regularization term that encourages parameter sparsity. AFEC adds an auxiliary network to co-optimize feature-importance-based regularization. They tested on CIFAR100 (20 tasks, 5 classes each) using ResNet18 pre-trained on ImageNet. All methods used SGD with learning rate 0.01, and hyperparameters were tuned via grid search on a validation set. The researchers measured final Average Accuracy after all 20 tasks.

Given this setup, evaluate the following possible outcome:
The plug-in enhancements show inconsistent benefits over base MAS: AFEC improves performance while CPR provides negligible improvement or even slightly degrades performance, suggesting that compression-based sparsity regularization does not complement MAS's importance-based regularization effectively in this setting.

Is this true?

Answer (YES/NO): NO